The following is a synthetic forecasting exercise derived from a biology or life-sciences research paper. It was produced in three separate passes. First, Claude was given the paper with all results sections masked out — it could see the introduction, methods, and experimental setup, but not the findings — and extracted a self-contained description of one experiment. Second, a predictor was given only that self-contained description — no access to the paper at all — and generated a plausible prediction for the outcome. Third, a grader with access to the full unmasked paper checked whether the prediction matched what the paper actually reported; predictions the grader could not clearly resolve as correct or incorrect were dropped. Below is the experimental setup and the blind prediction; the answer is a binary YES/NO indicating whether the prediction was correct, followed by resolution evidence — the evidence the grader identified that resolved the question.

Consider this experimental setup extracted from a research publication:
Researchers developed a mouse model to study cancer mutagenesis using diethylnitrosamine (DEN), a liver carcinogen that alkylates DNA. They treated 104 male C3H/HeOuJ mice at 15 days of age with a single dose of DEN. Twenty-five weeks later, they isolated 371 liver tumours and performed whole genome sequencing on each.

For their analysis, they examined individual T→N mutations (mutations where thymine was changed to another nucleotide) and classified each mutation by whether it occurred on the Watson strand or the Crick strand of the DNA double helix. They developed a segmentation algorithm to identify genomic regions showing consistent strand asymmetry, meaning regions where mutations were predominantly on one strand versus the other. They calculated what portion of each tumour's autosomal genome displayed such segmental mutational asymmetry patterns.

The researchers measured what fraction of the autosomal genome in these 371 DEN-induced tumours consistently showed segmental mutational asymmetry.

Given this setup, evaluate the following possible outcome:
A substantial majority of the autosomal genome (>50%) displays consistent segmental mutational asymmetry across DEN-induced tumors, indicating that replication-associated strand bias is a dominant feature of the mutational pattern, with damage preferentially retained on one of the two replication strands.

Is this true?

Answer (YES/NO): NO